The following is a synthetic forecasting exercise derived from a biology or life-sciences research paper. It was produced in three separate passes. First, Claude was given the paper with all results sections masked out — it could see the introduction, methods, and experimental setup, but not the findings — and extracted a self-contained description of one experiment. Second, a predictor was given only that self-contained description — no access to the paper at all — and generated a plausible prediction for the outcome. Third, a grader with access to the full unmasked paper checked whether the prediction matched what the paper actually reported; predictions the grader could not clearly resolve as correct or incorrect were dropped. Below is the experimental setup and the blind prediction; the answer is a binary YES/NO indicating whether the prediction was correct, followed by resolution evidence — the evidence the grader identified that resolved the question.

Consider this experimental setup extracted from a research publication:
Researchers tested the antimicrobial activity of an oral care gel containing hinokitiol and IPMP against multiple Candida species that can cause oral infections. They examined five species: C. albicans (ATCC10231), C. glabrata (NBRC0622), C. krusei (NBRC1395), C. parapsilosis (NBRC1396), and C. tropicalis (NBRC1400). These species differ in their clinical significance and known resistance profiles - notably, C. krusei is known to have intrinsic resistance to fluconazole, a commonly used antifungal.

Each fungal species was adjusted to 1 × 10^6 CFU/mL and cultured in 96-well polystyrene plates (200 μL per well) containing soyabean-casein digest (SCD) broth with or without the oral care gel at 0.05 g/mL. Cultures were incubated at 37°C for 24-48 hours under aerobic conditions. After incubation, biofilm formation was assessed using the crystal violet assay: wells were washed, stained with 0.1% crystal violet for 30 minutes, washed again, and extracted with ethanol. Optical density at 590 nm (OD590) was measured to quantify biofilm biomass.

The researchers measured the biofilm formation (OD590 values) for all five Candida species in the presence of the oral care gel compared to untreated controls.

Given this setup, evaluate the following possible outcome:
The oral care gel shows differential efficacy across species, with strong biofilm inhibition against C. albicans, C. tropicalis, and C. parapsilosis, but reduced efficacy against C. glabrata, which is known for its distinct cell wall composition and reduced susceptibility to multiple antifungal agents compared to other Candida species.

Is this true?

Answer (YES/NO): NO